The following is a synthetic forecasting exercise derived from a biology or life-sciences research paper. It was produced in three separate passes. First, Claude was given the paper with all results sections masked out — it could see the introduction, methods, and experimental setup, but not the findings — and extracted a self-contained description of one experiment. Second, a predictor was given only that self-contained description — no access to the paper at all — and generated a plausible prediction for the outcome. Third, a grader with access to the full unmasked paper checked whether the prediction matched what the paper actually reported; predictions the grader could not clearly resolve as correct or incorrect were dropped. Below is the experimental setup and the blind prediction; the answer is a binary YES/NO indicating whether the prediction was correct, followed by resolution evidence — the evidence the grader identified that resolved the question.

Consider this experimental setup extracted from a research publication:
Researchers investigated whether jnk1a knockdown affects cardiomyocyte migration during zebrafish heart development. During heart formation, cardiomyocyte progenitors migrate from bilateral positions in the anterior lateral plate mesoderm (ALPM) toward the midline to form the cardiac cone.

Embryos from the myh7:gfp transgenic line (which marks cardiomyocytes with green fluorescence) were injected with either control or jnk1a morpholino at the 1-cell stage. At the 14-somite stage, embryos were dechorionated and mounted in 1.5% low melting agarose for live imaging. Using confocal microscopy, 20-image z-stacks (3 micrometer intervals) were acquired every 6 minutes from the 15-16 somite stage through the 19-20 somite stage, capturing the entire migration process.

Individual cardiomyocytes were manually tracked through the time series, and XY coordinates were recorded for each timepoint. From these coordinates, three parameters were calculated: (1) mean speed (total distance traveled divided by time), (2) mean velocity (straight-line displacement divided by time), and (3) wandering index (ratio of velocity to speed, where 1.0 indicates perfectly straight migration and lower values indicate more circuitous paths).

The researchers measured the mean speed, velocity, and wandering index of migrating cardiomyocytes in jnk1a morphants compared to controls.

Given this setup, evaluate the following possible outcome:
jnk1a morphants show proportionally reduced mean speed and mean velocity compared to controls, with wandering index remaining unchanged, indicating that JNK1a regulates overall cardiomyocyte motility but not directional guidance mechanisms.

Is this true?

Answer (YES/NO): NO